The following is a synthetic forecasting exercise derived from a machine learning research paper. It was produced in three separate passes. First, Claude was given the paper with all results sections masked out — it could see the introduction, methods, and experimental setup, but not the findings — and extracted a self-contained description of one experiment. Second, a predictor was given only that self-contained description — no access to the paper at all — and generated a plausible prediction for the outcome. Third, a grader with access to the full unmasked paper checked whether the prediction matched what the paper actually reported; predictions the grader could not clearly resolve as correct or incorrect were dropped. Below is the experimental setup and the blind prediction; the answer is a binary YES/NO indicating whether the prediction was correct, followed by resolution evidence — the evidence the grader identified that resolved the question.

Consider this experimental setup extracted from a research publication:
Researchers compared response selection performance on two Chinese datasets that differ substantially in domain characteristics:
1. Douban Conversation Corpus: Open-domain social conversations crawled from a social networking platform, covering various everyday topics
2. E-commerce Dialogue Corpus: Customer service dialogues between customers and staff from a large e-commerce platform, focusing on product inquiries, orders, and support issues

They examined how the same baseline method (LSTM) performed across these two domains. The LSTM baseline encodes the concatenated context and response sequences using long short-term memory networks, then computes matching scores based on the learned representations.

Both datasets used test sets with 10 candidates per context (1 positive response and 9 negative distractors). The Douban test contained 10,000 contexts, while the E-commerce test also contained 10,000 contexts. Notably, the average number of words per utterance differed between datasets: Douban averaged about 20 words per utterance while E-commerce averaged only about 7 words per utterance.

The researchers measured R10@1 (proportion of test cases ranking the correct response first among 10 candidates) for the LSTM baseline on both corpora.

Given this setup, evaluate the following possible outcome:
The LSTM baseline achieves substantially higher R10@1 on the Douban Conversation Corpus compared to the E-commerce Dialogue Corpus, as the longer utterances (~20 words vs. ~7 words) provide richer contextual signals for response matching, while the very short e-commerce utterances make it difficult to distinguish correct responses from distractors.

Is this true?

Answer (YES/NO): NO